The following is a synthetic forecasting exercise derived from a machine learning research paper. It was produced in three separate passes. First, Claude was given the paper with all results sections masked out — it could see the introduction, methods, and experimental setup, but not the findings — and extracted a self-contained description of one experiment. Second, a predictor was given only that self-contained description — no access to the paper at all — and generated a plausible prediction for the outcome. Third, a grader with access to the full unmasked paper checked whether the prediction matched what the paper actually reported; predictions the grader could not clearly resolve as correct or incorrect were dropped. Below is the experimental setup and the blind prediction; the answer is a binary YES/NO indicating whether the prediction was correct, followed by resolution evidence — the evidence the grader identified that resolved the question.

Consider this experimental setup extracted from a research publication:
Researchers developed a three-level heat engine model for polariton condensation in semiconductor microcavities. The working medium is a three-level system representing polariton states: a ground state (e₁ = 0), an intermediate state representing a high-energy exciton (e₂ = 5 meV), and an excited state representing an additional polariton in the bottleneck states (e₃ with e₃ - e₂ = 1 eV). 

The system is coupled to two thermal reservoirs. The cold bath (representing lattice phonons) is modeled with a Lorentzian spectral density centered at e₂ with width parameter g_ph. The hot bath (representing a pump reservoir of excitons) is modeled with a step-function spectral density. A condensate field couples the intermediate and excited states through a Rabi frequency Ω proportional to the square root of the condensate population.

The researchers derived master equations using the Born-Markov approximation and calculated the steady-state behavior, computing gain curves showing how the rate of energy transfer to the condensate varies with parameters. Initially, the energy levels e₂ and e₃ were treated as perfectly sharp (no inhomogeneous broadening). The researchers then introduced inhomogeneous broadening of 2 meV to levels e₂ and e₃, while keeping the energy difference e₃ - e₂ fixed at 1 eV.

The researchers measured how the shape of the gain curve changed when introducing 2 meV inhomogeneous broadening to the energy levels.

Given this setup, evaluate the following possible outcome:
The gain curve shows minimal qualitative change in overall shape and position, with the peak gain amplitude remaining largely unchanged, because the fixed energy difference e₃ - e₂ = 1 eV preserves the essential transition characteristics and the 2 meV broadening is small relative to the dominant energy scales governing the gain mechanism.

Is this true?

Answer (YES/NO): NO